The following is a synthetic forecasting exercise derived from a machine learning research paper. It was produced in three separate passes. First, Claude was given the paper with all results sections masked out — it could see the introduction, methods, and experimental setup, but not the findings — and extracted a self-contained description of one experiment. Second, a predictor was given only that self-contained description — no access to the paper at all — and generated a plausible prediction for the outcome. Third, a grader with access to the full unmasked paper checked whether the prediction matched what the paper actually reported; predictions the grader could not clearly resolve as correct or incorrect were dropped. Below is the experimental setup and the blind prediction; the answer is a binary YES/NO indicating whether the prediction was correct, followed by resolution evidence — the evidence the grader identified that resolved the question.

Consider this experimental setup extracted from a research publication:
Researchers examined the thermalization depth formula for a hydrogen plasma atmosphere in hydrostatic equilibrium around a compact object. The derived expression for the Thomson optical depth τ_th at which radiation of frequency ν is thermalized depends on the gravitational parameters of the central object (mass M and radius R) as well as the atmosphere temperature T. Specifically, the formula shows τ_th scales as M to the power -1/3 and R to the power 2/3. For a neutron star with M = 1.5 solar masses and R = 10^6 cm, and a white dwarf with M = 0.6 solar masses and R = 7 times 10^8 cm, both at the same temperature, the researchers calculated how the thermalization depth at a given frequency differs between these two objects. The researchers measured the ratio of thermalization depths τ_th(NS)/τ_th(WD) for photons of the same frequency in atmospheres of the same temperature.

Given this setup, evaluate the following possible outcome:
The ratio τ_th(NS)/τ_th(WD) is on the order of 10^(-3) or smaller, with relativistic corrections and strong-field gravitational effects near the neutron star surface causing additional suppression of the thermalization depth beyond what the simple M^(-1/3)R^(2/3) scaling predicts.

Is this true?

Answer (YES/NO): NO